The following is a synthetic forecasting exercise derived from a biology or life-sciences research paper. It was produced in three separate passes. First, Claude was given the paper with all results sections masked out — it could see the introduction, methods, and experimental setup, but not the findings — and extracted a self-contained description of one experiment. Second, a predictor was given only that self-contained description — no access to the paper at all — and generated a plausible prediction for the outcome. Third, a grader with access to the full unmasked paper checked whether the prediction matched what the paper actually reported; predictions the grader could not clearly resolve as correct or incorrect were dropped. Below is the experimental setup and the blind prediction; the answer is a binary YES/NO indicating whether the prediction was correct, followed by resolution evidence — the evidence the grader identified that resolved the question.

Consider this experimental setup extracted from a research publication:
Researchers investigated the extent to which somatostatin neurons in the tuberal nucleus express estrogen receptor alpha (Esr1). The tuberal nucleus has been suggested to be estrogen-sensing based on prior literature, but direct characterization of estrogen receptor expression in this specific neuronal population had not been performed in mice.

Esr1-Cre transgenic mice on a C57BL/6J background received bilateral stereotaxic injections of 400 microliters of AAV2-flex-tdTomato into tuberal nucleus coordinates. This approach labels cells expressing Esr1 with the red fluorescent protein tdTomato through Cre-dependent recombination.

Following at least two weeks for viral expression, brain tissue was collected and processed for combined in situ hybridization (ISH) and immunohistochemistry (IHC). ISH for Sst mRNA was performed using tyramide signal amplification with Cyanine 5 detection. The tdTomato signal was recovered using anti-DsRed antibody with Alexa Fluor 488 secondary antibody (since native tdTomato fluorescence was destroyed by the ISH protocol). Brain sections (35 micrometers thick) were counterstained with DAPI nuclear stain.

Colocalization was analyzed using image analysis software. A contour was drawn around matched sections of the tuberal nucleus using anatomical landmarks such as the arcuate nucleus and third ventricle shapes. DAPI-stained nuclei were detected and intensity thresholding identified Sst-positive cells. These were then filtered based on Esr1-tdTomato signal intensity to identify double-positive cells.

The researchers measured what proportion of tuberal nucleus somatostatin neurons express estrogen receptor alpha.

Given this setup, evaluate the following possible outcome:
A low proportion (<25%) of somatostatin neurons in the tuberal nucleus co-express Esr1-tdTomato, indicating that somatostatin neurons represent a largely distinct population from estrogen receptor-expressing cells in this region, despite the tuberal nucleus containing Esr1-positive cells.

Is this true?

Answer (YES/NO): YES